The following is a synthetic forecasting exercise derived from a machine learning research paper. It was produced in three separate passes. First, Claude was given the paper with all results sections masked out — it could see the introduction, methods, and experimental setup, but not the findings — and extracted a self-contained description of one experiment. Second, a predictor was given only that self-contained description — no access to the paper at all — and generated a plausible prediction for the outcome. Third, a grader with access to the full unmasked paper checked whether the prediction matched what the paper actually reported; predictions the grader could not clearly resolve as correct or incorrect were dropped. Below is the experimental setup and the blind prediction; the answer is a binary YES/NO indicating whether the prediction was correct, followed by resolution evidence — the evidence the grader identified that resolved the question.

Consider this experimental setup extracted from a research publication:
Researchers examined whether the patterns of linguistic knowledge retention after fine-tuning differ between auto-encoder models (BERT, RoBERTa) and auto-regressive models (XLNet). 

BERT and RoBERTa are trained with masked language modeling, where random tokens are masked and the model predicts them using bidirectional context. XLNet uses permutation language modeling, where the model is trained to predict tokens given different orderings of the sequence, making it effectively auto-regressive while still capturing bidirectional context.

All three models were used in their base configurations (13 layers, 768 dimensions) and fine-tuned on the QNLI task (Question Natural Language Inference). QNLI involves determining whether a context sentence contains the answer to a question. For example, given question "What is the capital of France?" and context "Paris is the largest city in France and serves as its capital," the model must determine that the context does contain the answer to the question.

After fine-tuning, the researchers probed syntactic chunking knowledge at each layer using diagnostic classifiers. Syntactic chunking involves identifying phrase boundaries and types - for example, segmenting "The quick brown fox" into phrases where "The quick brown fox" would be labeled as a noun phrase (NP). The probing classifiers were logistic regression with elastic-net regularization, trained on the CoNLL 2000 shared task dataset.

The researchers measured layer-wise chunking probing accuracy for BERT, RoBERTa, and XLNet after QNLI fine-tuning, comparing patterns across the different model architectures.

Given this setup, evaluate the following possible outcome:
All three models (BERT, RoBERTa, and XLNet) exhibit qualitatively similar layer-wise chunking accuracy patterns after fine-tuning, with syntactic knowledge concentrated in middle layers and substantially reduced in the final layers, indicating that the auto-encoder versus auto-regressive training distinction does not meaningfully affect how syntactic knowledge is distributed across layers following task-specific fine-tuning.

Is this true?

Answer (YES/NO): NO